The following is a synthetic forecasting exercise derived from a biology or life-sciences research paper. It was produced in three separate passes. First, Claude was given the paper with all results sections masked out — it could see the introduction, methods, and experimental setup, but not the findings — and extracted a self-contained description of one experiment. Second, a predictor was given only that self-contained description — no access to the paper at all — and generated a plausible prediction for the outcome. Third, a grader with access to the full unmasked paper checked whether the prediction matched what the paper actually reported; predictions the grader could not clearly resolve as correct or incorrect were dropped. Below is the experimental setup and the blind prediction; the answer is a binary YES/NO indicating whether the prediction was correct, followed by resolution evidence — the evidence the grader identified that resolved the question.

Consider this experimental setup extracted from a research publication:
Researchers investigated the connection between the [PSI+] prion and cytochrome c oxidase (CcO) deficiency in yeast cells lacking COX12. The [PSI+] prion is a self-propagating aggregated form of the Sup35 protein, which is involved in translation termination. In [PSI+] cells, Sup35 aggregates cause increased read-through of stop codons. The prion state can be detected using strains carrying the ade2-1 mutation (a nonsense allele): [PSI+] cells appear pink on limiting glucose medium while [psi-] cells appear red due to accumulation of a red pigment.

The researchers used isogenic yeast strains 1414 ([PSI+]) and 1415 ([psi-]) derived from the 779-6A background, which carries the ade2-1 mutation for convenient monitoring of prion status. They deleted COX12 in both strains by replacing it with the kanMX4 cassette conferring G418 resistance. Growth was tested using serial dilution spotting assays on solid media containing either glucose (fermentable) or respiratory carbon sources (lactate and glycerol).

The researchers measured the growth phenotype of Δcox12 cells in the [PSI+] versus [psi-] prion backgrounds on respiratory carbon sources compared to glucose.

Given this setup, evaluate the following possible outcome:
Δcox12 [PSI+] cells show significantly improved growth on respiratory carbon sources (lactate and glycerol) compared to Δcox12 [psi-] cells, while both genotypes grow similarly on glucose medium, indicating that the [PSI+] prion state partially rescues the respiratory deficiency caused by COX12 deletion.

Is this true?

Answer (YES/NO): NO